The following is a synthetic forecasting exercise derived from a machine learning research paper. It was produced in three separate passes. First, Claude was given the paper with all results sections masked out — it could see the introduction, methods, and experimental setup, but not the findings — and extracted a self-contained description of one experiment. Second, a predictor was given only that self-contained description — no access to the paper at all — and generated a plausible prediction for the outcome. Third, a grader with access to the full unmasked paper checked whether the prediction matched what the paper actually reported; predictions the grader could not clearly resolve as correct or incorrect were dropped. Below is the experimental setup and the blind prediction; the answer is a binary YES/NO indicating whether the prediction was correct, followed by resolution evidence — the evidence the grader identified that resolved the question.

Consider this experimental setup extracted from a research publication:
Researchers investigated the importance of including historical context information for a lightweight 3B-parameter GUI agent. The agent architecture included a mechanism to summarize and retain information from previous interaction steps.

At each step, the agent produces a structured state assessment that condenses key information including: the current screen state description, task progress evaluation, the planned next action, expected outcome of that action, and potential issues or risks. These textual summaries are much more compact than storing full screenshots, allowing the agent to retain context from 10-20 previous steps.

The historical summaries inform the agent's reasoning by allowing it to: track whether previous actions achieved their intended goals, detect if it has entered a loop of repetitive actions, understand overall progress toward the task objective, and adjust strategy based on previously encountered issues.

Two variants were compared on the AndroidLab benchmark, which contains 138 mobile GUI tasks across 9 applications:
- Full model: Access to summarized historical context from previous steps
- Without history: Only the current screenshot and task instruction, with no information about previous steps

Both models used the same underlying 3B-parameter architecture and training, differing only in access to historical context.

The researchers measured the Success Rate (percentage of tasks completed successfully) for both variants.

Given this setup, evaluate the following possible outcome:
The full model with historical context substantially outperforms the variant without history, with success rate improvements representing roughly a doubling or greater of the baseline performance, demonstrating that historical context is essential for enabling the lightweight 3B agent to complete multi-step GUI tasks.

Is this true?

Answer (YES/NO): YES